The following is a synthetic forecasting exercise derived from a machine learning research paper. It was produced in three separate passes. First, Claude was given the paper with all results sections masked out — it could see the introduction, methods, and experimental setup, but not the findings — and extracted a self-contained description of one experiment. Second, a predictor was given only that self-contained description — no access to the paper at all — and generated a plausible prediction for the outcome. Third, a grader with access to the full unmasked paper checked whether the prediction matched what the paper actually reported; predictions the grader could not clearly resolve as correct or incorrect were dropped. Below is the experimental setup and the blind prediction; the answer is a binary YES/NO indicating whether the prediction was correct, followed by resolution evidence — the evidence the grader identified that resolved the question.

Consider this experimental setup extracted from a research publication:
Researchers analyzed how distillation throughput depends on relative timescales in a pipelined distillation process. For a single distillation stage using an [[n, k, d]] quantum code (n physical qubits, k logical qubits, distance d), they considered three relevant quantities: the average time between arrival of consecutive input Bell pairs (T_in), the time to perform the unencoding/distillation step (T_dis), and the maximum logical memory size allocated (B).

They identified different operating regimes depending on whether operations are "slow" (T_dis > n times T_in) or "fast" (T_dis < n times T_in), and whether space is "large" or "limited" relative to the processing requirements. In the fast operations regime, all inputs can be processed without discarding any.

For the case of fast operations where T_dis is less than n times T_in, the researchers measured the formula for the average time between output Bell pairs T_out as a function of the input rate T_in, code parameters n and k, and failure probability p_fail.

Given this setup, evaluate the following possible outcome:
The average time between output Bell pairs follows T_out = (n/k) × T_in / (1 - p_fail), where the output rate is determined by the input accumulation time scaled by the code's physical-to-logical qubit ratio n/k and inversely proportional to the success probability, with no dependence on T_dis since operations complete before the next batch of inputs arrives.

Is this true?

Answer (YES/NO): YES